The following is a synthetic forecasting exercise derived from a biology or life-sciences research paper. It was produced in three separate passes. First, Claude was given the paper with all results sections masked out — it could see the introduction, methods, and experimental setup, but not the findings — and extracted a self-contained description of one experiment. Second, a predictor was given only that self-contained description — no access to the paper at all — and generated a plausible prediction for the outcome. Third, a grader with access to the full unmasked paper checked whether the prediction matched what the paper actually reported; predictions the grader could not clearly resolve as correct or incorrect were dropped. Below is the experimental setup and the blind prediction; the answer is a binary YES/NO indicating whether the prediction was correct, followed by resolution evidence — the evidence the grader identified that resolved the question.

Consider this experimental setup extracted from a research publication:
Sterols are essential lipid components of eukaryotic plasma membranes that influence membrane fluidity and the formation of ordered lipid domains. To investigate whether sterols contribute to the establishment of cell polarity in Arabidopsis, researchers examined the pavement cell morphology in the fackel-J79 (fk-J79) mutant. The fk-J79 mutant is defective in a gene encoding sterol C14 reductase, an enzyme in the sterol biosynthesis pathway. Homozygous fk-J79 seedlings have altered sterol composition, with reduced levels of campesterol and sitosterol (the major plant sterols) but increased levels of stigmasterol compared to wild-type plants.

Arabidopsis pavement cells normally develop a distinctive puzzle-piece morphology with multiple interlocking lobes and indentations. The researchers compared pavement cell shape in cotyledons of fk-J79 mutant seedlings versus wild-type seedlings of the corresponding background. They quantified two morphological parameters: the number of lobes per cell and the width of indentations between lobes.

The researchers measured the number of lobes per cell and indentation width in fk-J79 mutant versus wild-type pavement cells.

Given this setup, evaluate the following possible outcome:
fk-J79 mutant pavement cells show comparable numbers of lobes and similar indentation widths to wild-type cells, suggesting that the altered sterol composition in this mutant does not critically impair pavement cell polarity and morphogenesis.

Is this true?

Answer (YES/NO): NO